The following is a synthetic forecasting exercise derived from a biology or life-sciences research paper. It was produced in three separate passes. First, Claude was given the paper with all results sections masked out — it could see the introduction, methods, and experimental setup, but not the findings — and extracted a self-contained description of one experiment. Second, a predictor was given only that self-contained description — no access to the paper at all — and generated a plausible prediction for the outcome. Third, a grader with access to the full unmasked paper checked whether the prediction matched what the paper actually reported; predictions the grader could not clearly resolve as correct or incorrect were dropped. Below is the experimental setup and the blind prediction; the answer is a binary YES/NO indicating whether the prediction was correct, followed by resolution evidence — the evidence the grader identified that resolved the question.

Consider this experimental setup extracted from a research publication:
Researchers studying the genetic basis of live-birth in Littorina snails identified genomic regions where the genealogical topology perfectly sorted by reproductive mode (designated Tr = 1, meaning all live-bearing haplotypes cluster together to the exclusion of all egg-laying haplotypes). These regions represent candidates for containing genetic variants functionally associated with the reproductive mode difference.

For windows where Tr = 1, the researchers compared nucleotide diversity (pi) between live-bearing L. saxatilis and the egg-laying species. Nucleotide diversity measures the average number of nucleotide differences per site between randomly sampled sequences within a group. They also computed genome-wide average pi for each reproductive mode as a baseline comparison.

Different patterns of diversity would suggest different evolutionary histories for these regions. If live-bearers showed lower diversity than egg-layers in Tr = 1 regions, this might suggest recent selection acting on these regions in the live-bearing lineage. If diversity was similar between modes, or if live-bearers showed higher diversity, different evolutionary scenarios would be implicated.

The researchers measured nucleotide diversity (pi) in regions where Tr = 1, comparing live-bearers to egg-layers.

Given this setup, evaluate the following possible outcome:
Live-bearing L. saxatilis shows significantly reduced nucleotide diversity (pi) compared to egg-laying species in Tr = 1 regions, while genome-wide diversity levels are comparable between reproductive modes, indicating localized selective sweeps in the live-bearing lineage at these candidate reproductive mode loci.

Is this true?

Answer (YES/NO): YES